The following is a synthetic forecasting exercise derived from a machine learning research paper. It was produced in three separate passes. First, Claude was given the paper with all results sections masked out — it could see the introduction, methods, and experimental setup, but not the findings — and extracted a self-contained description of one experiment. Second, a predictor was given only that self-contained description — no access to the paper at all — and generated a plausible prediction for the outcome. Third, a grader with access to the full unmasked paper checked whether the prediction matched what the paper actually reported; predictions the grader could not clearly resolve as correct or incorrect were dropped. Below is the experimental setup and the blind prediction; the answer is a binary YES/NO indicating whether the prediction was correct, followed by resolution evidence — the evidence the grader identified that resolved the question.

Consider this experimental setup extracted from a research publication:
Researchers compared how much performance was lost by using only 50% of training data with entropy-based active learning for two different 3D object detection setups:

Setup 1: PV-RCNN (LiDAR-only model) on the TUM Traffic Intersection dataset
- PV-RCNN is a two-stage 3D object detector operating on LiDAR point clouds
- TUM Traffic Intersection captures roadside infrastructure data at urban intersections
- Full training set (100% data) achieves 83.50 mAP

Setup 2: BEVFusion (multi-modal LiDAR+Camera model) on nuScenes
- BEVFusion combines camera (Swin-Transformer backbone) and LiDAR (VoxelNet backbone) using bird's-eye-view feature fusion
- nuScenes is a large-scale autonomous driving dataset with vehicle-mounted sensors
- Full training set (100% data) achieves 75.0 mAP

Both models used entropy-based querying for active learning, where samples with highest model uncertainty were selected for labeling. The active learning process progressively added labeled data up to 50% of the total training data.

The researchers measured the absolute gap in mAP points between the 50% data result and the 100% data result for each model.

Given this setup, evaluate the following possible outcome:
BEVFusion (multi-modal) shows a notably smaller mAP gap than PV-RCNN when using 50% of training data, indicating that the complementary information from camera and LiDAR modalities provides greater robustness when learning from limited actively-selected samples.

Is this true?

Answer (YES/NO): NO